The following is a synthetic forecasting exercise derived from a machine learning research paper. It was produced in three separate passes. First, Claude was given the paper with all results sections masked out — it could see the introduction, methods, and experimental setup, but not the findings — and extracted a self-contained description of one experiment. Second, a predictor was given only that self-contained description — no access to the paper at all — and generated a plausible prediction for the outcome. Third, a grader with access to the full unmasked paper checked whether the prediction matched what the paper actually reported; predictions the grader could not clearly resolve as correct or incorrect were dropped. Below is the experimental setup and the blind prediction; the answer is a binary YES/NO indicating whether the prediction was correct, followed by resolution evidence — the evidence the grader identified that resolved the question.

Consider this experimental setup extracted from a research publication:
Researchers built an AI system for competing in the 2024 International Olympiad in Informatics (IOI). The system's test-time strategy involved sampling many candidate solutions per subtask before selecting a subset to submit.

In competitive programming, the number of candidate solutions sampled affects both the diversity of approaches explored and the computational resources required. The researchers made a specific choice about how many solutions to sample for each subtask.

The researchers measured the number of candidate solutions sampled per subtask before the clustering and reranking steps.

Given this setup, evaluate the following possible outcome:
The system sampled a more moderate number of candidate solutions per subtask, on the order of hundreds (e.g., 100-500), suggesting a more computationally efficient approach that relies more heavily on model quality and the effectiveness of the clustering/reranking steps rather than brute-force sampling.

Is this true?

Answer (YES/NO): NO